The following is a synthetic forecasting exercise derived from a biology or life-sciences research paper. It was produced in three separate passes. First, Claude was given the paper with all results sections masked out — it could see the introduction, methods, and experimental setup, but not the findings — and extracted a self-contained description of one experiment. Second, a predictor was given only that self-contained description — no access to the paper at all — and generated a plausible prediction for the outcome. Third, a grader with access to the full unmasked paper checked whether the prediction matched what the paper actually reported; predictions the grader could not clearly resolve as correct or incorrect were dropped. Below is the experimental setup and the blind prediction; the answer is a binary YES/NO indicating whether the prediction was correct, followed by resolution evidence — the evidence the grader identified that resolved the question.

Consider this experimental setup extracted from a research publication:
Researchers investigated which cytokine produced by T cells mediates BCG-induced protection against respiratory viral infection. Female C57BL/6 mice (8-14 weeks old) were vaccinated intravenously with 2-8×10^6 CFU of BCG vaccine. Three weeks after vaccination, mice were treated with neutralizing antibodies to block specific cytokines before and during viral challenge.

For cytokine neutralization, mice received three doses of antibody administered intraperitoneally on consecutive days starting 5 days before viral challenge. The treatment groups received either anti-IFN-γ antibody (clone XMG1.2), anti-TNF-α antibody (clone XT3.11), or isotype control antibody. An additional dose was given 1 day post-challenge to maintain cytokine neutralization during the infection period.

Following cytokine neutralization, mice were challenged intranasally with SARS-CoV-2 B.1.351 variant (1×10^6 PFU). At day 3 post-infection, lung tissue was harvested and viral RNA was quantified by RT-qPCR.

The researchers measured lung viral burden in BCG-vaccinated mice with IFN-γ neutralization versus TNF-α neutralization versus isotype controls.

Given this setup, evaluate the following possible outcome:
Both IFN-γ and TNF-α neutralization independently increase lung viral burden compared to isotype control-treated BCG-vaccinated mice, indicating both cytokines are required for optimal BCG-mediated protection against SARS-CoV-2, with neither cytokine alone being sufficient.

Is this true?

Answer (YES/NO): NO